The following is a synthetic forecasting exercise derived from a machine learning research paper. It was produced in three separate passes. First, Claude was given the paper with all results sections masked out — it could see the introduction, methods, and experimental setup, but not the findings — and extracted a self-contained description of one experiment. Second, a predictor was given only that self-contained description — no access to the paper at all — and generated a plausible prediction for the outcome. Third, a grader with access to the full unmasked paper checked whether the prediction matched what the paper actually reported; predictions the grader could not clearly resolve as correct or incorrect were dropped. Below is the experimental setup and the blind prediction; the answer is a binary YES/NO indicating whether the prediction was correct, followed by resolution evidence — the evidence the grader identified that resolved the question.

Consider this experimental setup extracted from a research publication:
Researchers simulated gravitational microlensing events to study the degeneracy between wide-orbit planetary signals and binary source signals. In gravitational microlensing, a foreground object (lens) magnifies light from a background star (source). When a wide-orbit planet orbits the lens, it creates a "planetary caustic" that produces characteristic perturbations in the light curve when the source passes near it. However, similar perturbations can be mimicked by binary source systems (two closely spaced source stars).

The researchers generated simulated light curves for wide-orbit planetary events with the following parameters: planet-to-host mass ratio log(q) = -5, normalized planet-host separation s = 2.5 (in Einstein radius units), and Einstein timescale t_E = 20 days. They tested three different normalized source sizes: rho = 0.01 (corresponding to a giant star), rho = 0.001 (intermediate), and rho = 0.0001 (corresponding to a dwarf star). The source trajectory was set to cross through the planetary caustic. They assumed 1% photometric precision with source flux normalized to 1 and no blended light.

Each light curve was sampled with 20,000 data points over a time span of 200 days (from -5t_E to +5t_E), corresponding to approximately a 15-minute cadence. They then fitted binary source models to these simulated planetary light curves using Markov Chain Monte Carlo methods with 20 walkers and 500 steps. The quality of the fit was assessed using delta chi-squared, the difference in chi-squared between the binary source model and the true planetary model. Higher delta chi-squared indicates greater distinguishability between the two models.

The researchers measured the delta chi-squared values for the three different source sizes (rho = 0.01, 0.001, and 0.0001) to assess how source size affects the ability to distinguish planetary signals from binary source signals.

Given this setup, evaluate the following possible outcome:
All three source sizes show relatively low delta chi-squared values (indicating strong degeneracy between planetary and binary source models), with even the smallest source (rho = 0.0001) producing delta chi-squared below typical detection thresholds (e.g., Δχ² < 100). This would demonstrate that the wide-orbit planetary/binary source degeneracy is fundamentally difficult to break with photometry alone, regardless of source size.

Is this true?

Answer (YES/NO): NO